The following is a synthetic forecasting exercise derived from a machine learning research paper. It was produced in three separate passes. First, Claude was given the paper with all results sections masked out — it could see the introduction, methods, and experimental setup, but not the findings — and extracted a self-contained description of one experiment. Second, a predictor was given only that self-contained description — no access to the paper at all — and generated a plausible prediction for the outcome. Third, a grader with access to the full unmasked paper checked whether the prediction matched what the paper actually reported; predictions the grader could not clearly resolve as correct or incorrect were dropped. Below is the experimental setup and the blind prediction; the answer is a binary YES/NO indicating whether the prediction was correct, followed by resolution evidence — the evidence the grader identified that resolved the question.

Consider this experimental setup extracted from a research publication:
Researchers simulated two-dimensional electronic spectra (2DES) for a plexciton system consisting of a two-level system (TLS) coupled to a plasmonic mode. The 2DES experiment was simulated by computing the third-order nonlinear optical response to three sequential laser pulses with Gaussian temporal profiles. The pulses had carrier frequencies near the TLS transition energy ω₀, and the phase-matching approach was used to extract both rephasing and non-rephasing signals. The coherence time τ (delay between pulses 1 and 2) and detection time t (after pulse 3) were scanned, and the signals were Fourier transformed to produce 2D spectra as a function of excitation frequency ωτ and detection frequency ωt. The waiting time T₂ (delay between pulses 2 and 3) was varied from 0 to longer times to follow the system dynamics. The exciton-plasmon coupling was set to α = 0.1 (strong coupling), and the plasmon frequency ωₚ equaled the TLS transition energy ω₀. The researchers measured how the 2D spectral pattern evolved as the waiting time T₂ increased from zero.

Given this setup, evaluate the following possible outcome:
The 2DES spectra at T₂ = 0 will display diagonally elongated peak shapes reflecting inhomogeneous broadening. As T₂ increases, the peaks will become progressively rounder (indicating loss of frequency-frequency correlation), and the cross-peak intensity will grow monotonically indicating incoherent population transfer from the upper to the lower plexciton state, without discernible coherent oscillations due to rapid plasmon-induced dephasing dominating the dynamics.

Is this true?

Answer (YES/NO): NO